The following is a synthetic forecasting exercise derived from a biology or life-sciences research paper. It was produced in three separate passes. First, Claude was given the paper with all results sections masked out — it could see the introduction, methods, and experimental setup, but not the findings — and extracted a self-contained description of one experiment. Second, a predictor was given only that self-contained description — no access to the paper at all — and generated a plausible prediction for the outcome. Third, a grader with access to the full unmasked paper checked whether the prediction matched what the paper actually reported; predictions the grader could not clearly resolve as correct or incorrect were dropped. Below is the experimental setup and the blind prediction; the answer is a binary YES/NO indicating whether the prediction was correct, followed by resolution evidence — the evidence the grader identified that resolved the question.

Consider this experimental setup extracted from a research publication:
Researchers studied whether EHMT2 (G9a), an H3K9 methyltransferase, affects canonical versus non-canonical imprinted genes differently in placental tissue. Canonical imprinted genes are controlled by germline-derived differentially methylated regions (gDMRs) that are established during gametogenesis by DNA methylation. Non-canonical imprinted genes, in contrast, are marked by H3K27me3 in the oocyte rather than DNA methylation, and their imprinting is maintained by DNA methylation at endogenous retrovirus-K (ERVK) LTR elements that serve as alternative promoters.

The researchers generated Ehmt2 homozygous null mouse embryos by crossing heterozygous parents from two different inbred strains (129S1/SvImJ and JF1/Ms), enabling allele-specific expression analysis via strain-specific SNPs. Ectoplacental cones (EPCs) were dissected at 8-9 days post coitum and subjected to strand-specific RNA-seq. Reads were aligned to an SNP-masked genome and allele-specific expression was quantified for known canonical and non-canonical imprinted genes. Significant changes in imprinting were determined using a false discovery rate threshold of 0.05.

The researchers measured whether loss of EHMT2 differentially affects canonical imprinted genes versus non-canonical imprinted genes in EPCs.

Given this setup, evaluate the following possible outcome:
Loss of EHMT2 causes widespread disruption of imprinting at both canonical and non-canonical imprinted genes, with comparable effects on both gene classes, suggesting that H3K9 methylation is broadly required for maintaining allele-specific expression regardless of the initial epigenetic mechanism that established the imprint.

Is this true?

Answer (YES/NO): NO